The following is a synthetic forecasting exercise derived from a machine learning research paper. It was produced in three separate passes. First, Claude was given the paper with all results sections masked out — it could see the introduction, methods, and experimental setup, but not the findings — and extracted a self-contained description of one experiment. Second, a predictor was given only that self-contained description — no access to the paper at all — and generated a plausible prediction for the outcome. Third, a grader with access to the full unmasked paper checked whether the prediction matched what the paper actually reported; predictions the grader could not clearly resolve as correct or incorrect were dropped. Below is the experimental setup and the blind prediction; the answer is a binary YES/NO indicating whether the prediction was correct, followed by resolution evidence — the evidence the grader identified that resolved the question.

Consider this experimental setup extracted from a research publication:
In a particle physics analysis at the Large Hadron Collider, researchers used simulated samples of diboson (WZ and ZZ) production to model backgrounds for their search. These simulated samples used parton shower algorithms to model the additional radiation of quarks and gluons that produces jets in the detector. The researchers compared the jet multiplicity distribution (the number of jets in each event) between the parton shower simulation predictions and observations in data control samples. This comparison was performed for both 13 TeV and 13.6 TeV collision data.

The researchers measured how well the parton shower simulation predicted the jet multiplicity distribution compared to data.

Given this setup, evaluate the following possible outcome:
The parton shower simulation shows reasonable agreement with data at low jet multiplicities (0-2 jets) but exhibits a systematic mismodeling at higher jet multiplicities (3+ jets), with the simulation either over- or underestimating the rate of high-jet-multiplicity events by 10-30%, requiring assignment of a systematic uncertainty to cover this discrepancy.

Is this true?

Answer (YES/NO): NO